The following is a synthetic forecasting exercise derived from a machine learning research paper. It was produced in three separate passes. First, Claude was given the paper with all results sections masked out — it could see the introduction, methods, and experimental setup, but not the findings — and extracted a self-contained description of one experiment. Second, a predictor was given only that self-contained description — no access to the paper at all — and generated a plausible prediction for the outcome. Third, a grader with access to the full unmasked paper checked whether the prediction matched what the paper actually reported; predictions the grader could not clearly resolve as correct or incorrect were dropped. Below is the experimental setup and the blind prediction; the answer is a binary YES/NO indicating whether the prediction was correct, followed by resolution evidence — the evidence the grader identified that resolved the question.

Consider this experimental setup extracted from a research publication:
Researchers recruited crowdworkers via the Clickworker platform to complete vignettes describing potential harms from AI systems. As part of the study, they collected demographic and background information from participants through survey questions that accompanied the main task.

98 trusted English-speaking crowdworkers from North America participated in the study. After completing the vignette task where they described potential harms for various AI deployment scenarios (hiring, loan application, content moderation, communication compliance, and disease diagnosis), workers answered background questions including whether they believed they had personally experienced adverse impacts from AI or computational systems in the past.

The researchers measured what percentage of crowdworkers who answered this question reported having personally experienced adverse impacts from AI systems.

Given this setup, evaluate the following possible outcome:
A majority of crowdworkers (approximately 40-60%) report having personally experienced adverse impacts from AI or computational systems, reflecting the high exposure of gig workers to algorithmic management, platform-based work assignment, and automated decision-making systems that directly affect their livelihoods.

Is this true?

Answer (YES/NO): NO